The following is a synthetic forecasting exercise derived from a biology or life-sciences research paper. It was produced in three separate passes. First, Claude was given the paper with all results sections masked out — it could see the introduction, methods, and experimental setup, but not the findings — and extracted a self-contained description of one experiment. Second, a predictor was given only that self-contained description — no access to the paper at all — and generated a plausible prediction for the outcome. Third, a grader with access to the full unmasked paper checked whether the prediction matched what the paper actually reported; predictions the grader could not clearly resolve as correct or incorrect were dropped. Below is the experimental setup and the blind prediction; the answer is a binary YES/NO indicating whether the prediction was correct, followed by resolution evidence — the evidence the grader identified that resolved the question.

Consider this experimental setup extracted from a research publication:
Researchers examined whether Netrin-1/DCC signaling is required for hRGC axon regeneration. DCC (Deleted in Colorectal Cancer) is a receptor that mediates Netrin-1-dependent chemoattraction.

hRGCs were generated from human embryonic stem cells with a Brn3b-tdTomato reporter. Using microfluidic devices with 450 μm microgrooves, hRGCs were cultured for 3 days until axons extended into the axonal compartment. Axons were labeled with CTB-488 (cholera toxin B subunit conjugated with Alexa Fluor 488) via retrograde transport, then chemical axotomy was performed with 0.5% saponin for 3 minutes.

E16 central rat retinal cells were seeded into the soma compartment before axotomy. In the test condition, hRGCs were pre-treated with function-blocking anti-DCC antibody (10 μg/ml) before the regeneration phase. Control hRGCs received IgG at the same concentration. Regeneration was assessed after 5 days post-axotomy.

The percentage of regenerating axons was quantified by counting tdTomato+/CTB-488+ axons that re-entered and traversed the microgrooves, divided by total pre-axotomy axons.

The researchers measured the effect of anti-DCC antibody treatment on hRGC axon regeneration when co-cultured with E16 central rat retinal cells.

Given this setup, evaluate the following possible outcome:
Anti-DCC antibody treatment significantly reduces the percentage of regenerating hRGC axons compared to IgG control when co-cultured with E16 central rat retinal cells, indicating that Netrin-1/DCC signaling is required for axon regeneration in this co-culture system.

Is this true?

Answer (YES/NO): YES